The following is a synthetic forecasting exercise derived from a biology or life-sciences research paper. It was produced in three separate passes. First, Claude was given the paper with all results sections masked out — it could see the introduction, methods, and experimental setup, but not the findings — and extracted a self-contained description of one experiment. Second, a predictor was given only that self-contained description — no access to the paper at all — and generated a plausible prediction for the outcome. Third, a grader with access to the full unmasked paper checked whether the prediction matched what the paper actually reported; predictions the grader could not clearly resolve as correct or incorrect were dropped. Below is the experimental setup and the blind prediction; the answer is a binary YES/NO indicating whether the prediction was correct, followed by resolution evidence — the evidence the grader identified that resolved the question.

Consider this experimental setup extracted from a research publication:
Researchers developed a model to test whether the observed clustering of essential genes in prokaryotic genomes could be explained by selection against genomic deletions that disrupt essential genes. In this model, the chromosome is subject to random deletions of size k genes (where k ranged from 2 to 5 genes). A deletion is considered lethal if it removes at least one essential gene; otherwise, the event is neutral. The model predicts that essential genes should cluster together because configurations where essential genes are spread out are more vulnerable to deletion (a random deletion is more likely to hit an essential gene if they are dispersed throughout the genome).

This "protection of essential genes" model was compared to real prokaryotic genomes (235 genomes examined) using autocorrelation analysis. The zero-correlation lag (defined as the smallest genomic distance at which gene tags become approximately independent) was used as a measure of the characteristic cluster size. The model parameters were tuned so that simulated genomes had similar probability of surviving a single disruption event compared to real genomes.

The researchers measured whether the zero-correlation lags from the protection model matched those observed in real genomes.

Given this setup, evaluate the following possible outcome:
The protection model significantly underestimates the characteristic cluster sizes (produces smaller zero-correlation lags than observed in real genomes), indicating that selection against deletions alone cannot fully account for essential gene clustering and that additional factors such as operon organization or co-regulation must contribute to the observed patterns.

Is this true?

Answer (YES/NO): YES